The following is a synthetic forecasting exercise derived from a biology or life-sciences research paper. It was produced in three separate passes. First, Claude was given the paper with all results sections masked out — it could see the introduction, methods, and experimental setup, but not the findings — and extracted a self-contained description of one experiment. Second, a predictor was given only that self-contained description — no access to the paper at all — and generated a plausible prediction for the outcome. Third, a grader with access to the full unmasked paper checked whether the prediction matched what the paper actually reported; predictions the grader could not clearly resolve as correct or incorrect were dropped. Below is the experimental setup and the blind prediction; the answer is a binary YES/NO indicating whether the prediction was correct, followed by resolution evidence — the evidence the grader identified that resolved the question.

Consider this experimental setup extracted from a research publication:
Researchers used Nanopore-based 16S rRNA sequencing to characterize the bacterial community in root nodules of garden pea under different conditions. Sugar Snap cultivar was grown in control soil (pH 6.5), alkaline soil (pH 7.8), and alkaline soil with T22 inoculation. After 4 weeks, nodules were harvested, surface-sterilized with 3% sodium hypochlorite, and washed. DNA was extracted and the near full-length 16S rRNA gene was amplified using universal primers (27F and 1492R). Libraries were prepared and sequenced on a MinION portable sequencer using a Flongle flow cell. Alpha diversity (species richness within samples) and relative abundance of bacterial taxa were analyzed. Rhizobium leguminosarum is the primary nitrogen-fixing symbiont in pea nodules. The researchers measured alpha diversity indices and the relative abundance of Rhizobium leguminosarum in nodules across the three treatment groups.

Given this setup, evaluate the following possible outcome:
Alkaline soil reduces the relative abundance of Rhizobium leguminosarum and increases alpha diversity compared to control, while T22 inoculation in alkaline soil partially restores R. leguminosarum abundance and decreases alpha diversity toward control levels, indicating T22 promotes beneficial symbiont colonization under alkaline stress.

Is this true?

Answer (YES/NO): NO